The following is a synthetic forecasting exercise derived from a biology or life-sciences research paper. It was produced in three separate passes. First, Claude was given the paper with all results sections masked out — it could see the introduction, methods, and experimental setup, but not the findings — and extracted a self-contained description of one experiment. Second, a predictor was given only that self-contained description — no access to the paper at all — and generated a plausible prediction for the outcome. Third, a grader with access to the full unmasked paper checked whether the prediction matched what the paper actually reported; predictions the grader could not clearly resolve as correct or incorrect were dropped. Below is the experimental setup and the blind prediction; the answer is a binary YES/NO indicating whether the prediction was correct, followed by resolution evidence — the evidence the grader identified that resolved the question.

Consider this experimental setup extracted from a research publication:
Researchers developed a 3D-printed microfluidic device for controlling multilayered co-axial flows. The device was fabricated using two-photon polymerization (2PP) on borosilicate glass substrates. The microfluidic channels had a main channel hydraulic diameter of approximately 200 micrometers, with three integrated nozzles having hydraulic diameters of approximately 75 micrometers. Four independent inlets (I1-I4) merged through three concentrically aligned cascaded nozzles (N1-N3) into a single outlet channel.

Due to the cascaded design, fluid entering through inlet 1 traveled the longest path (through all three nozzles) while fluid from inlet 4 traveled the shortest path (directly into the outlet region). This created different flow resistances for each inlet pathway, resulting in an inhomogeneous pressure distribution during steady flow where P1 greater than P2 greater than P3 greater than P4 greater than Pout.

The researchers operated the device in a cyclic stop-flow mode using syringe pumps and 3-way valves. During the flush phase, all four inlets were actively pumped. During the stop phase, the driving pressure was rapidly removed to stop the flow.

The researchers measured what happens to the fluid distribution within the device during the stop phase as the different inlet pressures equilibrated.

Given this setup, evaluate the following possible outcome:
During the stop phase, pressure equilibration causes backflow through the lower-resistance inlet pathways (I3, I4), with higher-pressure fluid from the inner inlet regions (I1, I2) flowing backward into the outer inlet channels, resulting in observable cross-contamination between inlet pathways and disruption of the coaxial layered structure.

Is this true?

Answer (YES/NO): YES